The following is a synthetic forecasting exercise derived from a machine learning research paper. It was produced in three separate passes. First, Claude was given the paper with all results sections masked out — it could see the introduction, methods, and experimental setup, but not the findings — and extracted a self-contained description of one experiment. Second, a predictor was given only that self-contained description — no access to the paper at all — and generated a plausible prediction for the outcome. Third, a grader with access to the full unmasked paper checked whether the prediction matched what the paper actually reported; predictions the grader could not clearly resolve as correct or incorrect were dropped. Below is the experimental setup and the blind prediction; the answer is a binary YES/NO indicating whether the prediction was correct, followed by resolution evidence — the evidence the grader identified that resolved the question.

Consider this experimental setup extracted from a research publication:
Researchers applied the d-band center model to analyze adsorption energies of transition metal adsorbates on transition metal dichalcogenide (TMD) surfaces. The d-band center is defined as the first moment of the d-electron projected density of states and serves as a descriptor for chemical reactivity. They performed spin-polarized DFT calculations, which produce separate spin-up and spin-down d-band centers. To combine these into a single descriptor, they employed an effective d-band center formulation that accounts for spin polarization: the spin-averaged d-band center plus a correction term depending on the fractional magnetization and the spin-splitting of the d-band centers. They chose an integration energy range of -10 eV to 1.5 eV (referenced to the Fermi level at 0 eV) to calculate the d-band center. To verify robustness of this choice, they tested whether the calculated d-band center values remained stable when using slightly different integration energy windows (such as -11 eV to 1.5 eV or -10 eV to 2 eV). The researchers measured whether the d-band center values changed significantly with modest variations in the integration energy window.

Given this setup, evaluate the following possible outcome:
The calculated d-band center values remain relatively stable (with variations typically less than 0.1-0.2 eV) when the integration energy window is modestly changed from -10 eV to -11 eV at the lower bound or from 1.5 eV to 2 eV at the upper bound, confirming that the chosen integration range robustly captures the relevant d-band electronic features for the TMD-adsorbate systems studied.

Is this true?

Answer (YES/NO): YES